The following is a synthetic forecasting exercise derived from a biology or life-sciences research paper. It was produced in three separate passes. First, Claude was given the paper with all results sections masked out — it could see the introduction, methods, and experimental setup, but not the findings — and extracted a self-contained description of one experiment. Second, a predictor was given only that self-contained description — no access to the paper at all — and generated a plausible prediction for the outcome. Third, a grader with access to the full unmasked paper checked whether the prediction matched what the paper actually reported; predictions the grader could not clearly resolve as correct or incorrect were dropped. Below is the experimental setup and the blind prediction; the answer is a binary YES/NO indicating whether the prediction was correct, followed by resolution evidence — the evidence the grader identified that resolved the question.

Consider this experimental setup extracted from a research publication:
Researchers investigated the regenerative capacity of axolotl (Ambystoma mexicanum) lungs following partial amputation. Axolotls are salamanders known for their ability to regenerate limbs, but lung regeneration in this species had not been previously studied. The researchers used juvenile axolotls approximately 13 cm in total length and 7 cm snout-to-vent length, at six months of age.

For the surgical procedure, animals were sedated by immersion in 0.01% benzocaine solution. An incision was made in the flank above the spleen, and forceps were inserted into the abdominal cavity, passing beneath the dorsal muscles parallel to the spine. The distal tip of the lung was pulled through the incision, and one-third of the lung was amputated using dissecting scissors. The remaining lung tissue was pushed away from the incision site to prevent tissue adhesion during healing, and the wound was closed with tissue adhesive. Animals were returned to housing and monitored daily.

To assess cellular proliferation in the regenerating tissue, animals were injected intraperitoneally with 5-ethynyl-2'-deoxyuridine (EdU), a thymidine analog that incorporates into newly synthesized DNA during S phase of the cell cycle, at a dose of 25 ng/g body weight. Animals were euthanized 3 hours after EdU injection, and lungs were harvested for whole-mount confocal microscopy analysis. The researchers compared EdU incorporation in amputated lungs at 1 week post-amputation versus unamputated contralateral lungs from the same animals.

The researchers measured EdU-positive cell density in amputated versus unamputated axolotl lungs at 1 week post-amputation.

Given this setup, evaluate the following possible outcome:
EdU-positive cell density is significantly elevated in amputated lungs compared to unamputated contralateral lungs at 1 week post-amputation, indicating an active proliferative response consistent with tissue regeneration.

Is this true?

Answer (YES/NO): NO